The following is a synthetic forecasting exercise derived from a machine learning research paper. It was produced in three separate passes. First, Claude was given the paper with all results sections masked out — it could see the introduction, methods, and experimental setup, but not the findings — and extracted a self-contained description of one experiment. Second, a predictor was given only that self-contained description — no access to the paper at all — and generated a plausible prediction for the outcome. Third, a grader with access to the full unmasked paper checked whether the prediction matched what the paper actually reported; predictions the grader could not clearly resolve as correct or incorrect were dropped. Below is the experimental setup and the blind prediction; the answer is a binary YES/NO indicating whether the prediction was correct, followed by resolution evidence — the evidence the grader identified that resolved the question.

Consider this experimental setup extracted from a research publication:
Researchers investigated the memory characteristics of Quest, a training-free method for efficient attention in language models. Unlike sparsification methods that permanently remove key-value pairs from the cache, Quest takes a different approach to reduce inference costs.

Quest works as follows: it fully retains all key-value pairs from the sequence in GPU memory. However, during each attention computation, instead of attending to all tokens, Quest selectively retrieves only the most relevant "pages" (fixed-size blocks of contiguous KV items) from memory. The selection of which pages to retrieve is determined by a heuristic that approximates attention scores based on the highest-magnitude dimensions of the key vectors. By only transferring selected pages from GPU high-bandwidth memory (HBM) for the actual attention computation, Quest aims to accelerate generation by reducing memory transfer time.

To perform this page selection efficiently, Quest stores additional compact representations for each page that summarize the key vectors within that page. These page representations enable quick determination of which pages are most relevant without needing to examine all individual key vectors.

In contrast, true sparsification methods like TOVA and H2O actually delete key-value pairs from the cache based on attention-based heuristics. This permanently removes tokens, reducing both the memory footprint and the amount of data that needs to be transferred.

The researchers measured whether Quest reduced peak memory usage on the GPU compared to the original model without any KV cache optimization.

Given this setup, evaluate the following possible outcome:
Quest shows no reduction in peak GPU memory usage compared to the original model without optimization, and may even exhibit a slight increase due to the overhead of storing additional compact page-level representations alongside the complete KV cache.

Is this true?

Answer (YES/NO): YES